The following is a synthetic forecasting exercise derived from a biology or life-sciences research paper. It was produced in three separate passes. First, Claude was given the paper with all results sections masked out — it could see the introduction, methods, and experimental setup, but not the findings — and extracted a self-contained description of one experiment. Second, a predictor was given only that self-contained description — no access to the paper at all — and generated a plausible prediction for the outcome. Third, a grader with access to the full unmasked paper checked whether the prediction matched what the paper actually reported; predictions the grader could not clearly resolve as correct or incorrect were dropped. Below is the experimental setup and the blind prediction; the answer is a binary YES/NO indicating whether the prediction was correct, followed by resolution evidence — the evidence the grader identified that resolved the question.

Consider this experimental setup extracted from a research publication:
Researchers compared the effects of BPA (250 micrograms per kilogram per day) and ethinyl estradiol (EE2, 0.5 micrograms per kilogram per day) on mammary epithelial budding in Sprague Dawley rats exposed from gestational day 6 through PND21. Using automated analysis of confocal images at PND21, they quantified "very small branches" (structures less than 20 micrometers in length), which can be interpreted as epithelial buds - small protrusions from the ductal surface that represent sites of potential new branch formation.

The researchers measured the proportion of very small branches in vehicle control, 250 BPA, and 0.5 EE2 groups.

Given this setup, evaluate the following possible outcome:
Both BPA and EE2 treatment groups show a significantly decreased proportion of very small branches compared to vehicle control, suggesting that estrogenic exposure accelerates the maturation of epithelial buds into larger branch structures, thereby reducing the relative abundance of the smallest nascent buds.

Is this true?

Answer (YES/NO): NO